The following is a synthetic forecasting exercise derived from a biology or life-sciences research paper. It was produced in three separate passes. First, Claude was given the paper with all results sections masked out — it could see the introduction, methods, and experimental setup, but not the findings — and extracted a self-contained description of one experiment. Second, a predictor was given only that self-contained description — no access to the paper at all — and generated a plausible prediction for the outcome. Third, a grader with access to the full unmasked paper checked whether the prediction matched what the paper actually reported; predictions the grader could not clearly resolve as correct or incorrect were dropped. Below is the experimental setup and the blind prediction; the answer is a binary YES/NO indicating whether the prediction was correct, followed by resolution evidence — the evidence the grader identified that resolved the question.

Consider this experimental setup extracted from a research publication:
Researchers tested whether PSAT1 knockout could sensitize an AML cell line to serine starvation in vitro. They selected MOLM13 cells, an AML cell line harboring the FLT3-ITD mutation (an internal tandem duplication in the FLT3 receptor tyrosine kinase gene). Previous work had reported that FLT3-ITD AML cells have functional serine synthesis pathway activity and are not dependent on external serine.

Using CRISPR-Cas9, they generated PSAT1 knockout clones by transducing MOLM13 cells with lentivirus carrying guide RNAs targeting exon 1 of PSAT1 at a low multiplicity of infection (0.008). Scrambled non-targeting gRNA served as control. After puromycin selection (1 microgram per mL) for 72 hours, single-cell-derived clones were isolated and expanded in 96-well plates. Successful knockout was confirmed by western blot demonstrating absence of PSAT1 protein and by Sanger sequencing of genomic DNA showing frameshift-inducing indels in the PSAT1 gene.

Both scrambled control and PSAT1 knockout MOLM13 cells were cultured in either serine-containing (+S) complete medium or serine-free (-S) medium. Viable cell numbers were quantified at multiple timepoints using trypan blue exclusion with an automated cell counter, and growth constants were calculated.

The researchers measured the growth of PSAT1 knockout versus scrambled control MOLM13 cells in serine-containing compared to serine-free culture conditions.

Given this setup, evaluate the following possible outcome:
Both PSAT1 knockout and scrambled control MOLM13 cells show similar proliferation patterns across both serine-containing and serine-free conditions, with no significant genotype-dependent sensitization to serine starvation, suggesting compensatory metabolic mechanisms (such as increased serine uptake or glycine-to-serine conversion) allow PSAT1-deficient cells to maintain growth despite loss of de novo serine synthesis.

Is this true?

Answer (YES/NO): NO